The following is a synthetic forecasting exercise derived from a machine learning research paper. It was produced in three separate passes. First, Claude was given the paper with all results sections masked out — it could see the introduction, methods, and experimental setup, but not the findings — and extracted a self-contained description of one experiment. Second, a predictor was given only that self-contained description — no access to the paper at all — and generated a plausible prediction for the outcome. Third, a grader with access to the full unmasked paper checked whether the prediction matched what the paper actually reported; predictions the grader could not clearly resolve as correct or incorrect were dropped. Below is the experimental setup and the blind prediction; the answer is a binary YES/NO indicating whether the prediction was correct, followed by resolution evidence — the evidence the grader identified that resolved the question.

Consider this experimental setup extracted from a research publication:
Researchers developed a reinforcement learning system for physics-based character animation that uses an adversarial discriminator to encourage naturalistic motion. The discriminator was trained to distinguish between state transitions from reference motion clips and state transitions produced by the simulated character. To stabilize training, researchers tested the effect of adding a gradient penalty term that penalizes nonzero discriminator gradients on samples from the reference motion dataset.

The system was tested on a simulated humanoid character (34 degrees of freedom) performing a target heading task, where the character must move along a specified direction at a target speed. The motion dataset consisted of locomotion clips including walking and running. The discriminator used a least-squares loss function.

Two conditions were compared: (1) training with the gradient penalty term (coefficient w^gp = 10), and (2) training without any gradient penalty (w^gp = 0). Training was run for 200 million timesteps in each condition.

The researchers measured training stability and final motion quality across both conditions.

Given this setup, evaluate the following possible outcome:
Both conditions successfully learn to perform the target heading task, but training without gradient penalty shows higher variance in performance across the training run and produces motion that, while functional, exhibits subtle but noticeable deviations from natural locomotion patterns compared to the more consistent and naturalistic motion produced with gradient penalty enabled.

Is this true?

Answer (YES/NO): NO